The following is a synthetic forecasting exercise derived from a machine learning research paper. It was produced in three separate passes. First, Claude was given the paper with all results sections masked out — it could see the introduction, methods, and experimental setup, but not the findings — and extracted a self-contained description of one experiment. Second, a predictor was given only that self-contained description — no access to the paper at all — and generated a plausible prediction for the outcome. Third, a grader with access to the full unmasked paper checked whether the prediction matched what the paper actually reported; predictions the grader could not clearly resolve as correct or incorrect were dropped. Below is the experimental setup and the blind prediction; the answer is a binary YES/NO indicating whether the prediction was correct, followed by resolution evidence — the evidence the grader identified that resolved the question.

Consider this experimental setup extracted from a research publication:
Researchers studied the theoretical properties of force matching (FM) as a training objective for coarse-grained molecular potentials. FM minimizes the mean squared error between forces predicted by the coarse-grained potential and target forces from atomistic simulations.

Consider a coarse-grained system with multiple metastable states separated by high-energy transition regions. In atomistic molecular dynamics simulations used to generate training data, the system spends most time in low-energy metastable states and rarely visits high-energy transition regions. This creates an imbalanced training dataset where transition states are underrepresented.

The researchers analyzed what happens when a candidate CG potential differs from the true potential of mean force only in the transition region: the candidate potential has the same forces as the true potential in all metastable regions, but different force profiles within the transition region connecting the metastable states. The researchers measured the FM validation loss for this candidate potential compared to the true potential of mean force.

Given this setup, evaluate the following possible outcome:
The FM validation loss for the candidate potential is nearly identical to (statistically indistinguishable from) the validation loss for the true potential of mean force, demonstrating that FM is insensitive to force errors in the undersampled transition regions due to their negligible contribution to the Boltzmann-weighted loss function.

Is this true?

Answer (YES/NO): YES